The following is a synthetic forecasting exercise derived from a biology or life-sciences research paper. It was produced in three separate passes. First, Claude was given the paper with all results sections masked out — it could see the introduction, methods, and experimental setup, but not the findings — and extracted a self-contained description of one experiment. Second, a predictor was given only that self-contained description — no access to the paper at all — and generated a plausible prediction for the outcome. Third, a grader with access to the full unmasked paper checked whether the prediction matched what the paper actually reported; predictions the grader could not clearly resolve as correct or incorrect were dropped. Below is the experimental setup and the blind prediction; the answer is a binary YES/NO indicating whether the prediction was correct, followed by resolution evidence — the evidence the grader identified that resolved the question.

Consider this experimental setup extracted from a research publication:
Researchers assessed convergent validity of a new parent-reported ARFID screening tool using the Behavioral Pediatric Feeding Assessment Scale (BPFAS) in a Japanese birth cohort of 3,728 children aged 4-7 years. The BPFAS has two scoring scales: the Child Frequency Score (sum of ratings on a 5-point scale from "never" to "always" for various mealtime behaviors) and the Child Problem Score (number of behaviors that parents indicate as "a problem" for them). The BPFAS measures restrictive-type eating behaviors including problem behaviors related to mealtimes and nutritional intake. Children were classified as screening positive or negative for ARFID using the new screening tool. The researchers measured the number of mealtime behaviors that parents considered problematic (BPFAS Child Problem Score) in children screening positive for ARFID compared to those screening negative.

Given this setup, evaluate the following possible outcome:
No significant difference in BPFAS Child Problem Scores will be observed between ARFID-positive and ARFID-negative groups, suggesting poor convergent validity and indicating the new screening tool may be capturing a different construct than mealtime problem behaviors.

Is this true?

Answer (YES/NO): NO